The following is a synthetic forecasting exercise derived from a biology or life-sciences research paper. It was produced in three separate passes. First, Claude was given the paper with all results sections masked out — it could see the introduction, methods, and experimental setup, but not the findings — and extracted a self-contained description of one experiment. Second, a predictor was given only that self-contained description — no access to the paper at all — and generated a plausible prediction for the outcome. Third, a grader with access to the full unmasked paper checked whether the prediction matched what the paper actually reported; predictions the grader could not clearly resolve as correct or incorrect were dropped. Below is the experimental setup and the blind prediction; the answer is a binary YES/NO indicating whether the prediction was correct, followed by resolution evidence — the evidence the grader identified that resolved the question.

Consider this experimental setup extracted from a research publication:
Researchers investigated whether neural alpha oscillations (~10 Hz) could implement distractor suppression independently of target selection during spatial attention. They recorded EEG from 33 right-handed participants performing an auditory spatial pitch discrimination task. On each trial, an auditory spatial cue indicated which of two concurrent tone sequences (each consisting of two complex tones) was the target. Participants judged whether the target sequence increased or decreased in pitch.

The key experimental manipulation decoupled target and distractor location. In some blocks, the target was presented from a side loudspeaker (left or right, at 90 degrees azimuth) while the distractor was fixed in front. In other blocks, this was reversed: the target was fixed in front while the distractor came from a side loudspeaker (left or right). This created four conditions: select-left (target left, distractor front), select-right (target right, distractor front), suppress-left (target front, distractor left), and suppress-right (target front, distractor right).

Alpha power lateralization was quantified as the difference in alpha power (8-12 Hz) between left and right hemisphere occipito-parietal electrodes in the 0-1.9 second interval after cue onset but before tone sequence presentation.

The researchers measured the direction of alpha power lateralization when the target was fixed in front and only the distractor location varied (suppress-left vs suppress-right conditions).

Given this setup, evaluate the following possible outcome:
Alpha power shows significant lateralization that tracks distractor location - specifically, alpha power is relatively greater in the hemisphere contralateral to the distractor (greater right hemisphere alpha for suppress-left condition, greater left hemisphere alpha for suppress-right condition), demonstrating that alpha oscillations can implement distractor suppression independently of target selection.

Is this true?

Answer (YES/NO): YES